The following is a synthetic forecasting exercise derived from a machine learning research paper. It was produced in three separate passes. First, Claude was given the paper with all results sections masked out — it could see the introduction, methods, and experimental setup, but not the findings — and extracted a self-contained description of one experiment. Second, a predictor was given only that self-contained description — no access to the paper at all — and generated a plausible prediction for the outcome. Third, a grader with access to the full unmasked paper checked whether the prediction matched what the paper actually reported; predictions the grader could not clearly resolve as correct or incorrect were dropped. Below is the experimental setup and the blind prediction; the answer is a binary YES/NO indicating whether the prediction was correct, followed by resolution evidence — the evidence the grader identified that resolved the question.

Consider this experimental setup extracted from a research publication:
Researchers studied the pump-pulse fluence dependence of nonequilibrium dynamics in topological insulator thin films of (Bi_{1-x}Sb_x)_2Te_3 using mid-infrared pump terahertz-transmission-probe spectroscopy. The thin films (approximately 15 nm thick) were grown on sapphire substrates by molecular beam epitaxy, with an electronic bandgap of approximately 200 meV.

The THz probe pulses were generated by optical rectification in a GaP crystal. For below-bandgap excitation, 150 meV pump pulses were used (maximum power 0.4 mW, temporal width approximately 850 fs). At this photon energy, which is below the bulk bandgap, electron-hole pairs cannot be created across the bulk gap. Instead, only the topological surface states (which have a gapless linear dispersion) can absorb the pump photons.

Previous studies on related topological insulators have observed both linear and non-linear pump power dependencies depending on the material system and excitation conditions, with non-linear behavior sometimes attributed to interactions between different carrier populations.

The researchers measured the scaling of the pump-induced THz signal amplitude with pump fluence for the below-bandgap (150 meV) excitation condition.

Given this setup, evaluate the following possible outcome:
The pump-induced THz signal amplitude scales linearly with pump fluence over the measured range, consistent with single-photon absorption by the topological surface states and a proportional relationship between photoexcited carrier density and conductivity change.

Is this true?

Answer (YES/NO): YES